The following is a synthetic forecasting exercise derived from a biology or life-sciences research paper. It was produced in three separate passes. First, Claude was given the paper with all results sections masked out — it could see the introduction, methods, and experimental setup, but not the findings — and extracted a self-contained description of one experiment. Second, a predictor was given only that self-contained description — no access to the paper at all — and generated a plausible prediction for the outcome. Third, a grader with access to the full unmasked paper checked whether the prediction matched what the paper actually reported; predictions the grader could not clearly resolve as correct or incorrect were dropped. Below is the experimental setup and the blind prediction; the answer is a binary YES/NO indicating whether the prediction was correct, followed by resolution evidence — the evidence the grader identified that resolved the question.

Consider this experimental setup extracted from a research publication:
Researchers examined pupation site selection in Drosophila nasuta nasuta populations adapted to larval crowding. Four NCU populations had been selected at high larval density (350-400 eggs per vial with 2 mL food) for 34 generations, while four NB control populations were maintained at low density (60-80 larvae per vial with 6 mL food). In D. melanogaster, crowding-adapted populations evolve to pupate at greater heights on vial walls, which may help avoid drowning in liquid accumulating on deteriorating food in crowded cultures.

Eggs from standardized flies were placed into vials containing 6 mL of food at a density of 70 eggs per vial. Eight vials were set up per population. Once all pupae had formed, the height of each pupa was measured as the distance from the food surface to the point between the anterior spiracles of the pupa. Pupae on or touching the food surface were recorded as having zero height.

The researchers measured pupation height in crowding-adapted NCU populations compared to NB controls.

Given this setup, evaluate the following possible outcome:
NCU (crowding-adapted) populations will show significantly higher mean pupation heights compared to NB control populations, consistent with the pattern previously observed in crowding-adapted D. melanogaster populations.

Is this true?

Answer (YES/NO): YES